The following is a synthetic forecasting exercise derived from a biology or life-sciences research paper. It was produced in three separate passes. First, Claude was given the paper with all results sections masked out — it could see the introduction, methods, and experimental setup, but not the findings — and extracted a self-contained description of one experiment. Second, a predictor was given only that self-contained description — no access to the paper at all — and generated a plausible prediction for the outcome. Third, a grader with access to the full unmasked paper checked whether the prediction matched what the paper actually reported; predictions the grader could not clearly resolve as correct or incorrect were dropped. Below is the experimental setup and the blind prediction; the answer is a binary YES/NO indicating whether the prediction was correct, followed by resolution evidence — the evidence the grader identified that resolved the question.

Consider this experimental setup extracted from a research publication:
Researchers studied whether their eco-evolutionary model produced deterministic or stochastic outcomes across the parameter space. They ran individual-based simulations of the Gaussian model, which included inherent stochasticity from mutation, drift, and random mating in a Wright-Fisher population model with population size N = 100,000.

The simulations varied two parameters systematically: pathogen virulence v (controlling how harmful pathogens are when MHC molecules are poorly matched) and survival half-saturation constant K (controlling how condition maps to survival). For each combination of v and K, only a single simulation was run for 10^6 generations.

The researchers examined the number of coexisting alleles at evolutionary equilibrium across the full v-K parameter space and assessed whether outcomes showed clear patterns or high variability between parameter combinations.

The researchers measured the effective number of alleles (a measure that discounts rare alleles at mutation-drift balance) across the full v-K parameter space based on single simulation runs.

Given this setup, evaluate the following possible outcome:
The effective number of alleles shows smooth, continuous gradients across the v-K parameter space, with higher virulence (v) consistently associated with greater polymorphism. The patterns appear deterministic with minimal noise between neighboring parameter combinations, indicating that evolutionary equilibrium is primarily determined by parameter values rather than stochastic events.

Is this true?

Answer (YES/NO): YES